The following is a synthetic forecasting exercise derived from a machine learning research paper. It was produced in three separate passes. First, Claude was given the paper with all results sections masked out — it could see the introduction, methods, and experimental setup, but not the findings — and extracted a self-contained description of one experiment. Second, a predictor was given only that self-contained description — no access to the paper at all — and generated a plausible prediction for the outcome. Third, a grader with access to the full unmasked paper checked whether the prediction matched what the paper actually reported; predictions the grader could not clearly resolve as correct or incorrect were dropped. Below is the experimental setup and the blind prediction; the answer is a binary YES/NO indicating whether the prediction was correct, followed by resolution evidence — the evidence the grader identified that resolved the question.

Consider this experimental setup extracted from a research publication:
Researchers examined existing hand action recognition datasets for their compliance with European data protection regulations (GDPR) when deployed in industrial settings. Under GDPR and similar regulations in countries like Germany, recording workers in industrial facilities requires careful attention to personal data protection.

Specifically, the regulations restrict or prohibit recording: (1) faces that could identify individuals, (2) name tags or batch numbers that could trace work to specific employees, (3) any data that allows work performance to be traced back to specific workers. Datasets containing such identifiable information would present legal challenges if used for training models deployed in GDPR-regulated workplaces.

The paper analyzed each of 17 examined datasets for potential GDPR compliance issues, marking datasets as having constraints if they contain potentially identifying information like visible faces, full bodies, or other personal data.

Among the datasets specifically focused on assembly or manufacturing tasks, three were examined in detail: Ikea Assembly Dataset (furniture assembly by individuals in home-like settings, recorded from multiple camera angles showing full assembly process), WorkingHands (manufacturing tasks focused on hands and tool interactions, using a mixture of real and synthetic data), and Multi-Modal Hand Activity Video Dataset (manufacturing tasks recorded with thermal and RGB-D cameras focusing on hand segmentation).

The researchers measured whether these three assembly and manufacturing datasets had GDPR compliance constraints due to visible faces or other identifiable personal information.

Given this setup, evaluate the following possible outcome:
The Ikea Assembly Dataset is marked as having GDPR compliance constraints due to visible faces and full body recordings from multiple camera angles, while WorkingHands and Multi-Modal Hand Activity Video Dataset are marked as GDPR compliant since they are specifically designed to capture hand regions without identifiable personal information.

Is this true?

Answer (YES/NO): NO